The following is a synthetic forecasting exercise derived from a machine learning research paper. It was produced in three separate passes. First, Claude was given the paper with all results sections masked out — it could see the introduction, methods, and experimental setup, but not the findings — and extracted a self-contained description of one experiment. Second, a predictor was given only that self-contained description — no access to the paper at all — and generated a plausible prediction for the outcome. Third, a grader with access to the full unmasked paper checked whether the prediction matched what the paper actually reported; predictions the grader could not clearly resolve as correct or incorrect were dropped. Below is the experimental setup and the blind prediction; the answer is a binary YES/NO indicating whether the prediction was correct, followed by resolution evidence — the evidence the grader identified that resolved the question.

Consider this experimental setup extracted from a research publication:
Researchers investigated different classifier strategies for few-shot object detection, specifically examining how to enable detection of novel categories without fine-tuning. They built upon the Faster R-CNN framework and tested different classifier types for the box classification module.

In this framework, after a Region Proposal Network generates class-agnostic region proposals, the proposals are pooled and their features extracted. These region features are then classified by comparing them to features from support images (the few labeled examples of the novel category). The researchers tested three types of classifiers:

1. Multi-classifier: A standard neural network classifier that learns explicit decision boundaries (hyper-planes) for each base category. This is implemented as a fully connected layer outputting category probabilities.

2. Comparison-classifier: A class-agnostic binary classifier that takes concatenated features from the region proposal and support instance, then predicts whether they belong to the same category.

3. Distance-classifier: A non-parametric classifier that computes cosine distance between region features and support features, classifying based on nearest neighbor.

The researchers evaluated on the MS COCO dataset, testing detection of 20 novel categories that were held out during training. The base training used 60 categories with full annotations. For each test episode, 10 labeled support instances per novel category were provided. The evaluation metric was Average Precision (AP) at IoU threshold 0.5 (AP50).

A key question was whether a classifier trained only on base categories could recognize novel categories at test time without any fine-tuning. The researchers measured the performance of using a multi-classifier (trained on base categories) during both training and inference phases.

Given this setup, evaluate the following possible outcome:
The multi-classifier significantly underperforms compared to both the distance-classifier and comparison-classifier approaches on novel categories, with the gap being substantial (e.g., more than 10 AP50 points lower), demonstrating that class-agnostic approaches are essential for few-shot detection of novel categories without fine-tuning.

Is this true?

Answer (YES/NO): YES